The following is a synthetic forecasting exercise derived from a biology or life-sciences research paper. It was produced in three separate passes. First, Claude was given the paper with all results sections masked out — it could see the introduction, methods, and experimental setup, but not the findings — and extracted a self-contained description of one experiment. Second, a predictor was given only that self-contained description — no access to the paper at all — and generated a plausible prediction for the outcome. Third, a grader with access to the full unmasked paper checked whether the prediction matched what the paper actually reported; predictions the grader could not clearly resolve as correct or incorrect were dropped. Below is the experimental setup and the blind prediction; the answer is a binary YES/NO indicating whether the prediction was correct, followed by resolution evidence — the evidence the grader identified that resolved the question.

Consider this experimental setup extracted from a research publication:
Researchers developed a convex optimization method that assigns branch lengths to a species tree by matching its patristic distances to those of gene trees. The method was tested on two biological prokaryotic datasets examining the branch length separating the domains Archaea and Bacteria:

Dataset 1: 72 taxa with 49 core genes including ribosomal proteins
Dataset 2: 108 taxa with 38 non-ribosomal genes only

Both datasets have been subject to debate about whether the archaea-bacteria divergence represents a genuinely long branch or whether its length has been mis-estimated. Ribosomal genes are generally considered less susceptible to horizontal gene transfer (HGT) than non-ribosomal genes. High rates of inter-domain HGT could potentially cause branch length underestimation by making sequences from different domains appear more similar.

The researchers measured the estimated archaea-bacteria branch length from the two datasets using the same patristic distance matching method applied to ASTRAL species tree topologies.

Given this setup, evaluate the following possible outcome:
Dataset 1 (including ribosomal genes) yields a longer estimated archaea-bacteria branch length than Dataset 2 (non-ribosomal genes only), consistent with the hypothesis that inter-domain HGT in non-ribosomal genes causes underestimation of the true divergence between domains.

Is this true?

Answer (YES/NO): YES